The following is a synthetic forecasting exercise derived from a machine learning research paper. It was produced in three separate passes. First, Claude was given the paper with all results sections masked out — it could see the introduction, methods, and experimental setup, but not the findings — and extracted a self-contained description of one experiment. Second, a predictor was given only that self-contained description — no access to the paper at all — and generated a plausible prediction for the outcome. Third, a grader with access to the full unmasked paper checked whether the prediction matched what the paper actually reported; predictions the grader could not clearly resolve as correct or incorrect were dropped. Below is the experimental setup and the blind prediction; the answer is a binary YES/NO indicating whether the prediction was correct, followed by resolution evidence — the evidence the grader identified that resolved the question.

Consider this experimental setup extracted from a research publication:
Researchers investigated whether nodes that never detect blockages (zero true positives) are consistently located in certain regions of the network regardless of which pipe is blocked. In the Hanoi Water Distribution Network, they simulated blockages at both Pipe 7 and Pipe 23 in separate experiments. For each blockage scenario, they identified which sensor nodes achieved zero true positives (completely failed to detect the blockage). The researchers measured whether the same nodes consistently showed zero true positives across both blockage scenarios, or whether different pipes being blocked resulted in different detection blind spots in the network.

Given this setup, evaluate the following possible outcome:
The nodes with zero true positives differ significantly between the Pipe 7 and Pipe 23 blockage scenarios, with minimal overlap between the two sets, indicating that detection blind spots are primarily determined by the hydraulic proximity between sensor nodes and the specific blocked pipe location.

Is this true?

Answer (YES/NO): NO